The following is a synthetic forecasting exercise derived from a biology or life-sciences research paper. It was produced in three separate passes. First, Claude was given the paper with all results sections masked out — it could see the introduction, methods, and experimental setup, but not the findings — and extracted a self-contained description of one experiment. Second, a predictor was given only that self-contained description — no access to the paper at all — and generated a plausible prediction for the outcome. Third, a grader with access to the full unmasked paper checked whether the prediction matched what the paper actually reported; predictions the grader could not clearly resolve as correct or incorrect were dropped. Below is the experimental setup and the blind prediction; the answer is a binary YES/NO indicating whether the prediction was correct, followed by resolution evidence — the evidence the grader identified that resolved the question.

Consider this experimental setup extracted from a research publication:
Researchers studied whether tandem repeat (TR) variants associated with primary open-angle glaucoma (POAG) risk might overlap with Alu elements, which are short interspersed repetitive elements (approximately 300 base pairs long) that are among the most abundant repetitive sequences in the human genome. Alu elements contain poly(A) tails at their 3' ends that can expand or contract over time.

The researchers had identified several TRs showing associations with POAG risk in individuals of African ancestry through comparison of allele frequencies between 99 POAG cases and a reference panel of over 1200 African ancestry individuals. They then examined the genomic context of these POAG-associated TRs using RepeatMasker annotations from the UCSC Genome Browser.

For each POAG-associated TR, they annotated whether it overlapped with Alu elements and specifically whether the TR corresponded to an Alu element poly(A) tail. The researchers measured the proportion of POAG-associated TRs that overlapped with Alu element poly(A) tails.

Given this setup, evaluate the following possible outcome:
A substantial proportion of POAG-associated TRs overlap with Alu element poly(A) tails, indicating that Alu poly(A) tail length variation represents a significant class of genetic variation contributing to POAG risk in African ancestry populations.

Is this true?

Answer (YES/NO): YES